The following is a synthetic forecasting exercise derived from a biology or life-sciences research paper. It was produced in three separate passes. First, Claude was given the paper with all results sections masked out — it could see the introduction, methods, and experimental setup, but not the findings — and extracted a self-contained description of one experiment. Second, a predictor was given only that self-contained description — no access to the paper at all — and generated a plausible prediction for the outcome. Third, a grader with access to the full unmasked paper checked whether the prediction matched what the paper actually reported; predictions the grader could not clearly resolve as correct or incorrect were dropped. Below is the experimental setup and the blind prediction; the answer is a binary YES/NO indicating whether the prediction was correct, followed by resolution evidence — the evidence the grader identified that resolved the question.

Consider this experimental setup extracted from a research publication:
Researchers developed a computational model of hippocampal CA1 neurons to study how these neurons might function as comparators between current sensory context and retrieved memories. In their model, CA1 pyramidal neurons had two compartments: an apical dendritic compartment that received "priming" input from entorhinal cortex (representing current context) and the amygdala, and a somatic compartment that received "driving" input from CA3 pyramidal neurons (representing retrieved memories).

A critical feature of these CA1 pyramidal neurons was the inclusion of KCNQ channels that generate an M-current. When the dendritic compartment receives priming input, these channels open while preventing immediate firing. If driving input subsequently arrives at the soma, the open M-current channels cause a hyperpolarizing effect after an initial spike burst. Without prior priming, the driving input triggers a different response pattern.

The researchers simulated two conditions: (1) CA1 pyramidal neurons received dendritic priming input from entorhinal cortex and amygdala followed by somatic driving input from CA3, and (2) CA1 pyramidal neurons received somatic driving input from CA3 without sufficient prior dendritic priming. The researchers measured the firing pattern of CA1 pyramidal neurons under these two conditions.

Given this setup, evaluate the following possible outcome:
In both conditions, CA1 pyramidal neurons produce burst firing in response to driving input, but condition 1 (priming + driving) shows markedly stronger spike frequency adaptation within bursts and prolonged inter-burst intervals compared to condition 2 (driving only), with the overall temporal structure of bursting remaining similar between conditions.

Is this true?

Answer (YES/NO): NO